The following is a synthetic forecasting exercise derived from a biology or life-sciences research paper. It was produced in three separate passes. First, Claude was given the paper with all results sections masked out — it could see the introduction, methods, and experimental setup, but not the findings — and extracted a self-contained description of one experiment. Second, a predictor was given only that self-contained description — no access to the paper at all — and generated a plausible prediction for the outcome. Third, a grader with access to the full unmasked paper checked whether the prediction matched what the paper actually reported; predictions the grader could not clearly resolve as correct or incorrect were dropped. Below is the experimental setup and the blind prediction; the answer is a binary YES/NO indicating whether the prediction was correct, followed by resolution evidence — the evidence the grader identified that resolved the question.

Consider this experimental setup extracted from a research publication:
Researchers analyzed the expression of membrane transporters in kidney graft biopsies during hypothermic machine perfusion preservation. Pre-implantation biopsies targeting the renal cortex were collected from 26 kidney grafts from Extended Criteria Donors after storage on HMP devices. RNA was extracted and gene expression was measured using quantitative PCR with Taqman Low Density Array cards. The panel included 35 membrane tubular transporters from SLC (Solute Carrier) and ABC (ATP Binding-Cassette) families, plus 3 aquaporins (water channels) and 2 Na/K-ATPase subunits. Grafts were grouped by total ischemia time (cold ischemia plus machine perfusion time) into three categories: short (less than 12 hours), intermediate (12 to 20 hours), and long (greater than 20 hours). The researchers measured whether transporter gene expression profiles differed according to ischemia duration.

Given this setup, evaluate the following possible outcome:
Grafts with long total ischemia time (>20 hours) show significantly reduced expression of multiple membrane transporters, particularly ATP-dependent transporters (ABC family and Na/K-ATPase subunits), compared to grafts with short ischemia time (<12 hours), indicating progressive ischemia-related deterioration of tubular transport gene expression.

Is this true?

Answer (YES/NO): NO